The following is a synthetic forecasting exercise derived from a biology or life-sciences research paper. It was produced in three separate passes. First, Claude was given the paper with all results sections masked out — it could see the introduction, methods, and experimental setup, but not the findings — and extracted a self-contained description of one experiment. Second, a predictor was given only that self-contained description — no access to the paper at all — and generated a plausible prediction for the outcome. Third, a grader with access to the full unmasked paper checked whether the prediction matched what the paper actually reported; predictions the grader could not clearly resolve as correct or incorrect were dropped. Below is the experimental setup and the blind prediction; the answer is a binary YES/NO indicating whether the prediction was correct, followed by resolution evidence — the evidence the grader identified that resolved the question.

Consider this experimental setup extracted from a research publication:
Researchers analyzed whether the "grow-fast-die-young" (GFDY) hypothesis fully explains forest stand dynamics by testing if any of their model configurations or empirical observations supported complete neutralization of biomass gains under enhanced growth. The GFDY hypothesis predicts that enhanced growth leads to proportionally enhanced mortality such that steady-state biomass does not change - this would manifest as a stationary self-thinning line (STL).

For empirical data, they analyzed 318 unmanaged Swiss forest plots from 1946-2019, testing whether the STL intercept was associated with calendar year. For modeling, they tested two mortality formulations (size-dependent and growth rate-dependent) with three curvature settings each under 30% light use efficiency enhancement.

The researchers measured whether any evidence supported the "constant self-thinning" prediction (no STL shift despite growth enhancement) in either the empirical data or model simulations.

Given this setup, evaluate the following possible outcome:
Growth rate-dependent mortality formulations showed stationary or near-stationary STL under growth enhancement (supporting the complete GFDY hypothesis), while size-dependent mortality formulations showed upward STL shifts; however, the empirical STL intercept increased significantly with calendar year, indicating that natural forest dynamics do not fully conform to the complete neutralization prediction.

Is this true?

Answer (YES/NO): NO